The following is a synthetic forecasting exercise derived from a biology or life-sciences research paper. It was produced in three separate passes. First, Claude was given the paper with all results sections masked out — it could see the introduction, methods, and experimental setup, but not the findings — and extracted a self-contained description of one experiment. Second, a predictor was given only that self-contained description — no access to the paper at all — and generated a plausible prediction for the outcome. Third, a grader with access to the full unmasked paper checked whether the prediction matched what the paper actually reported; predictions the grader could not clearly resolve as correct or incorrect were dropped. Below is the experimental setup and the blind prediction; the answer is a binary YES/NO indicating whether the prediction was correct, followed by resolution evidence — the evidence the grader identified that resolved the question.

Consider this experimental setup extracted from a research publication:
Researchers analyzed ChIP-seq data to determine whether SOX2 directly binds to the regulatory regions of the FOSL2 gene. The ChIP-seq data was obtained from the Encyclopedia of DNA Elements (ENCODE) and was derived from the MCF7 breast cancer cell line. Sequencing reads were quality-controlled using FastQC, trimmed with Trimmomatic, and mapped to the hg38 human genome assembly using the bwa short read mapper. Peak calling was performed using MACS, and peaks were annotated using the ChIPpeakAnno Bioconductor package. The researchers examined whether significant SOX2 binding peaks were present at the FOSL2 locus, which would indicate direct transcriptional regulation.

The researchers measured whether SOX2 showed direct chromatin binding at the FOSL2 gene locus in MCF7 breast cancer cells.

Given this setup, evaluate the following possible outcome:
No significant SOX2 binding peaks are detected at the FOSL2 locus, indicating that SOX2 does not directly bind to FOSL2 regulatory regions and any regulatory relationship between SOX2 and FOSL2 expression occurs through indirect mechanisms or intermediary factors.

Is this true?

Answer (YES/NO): NO